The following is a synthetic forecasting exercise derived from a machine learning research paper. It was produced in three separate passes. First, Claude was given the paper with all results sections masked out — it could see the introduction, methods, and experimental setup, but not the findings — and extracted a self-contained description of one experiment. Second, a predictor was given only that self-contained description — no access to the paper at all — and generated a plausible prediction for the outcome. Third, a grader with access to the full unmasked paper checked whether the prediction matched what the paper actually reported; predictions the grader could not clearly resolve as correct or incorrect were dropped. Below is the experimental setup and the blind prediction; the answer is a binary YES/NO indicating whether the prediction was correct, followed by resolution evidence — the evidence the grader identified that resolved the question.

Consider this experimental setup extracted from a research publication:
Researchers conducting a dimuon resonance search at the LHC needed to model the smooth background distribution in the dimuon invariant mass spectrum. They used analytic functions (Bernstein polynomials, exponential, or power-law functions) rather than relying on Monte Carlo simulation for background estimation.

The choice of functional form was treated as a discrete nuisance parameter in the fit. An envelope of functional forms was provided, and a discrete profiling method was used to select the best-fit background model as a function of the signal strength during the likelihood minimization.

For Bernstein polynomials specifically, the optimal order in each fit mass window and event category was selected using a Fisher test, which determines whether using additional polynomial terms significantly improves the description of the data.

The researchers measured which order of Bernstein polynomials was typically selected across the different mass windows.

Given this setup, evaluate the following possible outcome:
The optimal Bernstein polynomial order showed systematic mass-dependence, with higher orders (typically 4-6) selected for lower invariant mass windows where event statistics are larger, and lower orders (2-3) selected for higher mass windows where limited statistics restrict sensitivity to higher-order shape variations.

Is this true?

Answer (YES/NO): NO